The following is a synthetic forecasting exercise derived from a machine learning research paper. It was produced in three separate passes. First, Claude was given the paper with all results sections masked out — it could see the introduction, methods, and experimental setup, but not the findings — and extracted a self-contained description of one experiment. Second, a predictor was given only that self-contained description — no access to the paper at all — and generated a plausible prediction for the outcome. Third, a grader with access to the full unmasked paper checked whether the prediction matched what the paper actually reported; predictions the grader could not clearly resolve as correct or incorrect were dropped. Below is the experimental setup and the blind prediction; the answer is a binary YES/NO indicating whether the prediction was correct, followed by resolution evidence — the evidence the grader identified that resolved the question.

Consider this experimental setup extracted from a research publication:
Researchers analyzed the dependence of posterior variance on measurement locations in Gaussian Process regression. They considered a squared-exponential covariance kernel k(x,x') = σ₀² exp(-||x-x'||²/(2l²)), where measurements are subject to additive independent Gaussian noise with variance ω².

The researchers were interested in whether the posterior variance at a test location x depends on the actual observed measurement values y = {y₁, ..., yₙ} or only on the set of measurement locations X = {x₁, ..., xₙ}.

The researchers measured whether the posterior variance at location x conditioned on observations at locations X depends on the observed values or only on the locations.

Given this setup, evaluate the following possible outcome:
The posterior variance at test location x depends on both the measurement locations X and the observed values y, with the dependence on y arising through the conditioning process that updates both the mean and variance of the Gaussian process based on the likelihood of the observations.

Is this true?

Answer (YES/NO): NO